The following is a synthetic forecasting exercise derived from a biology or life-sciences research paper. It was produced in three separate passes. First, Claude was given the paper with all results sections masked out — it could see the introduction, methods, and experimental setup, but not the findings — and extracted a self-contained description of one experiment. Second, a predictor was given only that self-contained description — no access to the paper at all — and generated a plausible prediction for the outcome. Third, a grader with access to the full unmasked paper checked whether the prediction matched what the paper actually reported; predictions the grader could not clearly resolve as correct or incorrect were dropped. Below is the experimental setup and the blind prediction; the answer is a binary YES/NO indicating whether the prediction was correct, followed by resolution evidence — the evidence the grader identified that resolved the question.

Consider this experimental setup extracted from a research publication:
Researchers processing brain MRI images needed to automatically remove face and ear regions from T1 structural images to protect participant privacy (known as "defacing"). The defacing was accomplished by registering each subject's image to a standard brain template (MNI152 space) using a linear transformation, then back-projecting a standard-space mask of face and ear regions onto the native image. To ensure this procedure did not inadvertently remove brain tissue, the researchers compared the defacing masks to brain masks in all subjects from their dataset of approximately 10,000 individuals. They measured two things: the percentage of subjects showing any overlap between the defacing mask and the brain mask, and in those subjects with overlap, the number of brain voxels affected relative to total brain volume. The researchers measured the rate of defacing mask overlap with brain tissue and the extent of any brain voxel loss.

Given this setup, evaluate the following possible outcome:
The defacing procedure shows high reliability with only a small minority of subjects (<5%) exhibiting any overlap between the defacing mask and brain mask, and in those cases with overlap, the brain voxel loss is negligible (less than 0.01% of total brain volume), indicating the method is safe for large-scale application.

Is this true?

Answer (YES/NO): YES